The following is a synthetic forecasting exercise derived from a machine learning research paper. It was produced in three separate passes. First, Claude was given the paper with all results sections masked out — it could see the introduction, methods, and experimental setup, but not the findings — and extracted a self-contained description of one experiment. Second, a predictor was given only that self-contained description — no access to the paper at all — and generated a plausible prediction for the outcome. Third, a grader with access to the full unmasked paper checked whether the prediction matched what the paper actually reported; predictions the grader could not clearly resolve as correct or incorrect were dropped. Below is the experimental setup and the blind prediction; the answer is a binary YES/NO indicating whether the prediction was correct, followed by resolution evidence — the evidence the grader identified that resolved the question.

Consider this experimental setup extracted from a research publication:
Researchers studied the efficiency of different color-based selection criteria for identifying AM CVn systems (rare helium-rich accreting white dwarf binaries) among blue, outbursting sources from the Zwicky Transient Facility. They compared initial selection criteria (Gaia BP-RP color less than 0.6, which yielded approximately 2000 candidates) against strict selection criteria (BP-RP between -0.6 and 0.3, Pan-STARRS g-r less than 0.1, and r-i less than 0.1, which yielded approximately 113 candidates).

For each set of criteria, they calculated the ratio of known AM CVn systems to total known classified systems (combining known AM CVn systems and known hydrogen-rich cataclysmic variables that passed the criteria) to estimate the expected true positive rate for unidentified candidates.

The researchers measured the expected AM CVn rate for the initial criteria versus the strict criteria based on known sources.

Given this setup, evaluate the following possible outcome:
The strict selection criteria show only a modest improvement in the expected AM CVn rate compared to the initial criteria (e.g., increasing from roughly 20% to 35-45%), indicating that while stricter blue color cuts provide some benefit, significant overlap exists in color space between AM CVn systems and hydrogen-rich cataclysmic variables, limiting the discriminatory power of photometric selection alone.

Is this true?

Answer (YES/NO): NO